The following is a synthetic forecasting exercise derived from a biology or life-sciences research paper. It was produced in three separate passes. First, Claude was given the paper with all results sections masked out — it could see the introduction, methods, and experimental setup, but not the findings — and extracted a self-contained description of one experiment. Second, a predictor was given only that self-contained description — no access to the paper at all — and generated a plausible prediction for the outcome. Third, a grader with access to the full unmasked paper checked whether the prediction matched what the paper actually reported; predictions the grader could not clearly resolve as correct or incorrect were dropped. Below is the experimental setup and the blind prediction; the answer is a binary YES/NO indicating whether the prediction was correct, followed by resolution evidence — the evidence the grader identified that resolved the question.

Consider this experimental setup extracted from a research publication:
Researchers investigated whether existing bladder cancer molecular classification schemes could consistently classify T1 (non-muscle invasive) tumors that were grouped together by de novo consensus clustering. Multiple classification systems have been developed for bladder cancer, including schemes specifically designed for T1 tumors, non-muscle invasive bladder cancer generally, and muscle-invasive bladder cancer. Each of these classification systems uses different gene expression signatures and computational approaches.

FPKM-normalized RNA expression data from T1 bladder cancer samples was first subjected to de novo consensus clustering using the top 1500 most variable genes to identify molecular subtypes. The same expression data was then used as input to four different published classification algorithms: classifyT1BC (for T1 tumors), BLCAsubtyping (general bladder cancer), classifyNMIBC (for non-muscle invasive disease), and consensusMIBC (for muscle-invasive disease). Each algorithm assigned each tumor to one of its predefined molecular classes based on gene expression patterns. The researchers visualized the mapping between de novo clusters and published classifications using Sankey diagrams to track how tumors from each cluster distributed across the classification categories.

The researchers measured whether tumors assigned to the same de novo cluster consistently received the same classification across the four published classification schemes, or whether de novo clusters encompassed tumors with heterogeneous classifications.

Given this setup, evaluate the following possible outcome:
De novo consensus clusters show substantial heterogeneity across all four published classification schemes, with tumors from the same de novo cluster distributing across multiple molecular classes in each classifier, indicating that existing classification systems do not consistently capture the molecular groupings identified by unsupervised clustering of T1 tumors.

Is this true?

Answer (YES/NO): NO